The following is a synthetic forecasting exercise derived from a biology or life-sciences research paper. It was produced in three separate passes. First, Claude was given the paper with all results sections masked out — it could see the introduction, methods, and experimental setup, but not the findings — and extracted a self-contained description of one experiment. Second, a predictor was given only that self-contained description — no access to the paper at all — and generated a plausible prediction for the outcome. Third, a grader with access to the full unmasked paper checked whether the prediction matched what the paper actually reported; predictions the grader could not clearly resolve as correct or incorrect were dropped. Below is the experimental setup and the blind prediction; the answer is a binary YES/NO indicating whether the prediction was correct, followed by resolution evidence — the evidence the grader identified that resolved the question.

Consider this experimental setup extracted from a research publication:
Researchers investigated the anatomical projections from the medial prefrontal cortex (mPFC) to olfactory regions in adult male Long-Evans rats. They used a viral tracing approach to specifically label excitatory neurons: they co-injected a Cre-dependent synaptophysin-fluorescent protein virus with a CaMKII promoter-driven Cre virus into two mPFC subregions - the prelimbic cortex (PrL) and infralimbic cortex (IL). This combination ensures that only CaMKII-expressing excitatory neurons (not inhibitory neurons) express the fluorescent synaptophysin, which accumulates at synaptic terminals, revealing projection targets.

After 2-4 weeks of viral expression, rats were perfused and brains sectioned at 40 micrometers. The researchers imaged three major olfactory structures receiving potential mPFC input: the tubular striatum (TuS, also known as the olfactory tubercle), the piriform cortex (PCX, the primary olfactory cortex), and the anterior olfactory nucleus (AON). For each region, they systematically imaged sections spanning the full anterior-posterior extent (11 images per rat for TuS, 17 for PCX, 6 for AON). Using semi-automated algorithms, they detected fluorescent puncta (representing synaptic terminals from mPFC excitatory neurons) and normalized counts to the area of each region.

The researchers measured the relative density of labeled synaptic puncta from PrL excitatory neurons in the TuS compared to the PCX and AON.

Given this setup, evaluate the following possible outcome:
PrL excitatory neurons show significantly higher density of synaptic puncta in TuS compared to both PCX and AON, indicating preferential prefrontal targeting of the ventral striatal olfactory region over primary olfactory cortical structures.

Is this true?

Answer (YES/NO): YES